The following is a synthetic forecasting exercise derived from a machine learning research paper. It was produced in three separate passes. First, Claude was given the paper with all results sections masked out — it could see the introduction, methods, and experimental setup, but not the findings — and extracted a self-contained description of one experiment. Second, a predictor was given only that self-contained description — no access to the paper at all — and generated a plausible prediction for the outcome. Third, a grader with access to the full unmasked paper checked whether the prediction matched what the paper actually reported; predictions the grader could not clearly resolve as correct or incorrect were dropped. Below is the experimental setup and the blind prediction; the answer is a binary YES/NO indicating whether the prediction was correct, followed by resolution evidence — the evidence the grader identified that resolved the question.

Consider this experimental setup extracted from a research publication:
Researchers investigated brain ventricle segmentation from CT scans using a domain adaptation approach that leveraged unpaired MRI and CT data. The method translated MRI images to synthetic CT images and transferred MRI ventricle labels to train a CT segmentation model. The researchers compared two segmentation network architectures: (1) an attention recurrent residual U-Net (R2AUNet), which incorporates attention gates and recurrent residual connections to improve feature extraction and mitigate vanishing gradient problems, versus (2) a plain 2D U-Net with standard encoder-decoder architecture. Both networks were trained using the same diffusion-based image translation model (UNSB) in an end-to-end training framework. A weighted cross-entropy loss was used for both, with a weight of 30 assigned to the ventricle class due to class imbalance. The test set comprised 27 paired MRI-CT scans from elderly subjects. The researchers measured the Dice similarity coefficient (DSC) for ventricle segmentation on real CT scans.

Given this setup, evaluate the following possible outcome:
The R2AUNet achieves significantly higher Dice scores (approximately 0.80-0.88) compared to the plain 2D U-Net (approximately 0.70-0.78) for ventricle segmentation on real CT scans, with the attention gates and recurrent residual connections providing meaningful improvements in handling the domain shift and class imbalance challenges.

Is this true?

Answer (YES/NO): NO